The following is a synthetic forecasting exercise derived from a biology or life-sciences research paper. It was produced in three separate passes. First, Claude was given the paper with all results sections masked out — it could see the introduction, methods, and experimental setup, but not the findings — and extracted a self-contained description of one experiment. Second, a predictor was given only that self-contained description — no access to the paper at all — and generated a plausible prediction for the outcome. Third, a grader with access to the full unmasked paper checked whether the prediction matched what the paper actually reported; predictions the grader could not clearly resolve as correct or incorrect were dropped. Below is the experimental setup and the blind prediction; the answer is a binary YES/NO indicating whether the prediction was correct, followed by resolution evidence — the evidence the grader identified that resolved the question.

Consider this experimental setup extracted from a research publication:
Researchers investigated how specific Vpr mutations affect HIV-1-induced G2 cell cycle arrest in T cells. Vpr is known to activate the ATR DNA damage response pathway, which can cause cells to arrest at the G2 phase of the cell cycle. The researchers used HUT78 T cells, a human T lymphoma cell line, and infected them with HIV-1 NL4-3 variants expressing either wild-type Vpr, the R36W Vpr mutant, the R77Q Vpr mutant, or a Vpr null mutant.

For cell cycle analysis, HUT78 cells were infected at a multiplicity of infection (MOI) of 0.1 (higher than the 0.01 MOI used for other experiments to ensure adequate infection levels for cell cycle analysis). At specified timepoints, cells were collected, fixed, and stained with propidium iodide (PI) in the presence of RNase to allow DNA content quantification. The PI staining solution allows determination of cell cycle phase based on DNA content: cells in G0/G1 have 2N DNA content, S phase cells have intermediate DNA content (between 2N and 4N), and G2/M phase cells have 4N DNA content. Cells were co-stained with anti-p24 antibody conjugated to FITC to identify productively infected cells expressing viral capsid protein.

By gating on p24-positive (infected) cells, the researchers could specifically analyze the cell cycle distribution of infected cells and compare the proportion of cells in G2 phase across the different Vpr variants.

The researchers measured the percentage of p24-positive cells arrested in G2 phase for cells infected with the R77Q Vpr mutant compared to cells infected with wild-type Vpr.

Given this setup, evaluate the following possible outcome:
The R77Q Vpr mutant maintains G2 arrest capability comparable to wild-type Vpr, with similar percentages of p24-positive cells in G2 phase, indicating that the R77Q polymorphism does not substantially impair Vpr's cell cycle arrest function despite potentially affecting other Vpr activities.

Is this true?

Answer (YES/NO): NO